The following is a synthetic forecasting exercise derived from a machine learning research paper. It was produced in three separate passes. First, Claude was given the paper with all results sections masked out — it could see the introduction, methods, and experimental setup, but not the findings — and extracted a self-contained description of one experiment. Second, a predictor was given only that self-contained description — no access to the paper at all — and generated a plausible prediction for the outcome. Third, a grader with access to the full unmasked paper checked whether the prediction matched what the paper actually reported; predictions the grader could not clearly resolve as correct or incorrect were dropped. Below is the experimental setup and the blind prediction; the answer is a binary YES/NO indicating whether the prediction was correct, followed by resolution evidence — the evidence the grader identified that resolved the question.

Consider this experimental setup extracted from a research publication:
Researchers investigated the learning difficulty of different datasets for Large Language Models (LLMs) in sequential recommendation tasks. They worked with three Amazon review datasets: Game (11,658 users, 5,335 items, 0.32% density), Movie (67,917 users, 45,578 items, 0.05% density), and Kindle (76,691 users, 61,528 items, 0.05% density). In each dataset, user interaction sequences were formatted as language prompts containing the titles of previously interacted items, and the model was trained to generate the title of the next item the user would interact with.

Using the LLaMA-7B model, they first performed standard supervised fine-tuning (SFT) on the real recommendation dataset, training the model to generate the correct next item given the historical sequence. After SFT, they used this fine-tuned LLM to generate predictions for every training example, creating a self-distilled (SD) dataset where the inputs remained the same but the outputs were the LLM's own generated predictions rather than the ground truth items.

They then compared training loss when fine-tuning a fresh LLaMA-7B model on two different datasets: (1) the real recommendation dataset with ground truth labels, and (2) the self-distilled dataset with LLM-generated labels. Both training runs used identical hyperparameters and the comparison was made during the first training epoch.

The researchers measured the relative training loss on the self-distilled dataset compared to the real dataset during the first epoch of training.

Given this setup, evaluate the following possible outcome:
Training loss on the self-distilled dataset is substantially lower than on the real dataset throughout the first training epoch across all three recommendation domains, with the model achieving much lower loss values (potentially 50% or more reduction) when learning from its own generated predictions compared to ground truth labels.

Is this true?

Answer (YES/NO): YES